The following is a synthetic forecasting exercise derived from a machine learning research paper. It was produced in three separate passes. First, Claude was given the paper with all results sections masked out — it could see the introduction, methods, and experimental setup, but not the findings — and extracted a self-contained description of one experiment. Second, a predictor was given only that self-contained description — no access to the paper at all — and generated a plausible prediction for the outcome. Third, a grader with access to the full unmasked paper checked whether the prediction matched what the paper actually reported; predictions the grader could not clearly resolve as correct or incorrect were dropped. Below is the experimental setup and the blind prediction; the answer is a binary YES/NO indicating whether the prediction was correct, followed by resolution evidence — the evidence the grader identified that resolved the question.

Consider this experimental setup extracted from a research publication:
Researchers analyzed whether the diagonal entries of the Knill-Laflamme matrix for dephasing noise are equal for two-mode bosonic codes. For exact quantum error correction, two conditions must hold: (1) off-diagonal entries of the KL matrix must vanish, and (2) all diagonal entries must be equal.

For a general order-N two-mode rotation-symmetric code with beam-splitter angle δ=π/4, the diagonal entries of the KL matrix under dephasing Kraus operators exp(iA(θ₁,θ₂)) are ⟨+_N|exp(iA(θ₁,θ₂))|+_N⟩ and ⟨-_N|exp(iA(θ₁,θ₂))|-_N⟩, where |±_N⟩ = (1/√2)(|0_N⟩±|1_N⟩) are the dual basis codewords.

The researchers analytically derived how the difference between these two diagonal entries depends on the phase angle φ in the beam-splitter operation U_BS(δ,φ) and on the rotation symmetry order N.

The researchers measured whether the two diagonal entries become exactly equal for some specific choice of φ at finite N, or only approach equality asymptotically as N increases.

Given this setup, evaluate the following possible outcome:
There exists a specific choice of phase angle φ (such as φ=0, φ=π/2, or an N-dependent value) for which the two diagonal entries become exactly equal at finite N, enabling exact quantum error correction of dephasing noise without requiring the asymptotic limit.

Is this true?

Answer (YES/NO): NO